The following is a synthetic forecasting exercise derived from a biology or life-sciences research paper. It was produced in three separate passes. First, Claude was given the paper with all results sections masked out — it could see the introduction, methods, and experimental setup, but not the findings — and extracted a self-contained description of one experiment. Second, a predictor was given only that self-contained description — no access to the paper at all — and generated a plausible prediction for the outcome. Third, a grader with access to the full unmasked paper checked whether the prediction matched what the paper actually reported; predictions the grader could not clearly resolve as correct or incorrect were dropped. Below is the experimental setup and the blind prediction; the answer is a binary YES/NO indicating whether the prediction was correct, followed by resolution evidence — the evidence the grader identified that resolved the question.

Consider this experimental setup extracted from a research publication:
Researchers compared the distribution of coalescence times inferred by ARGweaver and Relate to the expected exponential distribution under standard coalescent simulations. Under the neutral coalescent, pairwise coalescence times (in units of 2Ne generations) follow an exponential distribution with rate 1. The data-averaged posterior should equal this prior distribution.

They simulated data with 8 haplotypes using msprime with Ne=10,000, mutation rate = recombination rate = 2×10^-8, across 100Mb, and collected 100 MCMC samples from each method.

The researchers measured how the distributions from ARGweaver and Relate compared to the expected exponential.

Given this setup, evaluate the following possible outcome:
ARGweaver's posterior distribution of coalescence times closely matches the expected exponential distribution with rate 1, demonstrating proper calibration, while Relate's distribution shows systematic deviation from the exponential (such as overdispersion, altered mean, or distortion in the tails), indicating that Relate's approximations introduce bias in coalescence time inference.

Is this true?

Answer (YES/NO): NO